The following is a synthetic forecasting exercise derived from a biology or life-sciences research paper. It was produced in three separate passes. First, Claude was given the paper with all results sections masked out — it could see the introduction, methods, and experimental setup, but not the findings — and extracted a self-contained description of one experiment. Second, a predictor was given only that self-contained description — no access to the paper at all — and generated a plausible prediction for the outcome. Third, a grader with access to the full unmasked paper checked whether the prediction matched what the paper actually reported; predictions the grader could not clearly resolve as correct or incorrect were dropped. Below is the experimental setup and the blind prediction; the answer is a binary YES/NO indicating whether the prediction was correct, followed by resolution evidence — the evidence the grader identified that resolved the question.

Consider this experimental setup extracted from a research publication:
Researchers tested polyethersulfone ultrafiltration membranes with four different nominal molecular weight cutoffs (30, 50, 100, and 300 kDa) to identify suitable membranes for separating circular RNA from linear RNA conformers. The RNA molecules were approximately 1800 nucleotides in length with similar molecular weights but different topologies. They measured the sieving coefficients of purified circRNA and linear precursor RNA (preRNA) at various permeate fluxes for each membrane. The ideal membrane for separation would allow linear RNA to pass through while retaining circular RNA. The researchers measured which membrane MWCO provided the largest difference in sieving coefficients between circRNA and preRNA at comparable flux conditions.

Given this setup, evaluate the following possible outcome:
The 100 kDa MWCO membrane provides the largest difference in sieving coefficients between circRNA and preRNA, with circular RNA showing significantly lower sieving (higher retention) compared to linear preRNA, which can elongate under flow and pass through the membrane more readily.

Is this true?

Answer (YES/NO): NO